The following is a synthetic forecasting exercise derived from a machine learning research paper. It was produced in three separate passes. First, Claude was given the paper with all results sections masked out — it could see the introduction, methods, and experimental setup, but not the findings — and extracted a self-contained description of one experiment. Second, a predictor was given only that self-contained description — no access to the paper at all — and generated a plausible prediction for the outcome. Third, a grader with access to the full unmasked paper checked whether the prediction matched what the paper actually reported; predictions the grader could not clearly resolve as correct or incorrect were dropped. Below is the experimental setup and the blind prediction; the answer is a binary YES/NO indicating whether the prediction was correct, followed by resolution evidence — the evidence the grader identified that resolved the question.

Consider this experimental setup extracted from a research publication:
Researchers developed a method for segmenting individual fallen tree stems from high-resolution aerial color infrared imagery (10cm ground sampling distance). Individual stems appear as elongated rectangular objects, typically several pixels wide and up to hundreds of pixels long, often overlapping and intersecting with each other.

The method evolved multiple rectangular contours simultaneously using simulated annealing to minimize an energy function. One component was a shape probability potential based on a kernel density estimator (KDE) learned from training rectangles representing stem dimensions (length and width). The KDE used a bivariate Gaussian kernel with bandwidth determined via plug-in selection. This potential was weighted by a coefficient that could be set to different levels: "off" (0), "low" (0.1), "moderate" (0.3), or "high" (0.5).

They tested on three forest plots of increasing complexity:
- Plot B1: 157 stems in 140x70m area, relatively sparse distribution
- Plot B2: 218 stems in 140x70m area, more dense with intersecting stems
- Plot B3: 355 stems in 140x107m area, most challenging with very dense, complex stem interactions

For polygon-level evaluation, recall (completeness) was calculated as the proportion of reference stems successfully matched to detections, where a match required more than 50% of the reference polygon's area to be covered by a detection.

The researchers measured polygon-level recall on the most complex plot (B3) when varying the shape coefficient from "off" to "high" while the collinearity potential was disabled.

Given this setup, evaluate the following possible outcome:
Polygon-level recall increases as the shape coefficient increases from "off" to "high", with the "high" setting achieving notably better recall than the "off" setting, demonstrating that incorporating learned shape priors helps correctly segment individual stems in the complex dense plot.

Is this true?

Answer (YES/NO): YES